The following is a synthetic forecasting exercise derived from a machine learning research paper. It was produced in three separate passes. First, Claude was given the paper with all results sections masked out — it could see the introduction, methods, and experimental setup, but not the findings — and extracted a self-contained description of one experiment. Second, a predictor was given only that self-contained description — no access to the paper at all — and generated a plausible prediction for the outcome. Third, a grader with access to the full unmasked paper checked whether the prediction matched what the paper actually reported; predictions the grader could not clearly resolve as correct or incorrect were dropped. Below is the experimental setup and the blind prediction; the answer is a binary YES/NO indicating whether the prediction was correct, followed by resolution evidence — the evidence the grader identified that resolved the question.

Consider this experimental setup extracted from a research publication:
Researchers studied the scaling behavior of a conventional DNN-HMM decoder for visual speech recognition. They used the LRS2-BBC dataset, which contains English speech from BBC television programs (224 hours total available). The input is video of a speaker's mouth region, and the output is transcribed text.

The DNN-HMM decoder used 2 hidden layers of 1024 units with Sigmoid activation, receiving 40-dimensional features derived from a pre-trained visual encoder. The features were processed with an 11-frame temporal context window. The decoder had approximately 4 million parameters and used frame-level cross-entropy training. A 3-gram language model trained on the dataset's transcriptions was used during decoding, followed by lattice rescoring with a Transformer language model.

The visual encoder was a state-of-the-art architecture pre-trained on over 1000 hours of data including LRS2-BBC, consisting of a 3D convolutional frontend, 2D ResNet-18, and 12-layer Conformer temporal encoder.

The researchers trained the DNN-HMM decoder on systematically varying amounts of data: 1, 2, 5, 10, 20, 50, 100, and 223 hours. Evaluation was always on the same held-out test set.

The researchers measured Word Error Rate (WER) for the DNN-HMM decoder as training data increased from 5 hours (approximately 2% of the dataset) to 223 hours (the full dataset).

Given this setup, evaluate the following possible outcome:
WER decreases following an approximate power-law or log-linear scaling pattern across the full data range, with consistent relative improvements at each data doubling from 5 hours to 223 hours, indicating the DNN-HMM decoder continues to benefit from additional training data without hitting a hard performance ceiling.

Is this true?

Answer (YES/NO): NO